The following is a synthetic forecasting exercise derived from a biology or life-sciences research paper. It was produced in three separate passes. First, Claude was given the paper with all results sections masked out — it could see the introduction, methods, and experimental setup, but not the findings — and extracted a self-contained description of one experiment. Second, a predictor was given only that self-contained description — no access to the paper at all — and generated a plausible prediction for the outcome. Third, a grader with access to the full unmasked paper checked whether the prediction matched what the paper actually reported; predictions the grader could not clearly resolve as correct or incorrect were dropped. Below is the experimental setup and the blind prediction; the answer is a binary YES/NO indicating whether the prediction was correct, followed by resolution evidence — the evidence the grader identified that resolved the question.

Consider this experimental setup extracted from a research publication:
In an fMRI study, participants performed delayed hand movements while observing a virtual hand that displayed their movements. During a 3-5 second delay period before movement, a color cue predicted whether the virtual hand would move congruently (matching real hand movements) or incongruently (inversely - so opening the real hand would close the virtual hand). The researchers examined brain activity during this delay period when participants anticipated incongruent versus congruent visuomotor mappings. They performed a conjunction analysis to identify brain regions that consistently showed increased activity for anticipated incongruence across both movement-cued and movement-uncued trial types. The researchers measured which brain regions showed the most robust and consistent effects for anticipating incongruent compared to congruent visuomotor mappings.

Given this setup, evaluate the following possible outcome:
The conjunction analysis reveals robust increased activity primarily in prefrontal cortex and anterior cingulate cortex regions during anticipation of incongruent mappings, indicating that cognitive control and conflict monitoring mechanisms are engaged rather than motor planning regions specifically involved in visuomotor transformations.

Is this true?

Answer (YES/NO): NO